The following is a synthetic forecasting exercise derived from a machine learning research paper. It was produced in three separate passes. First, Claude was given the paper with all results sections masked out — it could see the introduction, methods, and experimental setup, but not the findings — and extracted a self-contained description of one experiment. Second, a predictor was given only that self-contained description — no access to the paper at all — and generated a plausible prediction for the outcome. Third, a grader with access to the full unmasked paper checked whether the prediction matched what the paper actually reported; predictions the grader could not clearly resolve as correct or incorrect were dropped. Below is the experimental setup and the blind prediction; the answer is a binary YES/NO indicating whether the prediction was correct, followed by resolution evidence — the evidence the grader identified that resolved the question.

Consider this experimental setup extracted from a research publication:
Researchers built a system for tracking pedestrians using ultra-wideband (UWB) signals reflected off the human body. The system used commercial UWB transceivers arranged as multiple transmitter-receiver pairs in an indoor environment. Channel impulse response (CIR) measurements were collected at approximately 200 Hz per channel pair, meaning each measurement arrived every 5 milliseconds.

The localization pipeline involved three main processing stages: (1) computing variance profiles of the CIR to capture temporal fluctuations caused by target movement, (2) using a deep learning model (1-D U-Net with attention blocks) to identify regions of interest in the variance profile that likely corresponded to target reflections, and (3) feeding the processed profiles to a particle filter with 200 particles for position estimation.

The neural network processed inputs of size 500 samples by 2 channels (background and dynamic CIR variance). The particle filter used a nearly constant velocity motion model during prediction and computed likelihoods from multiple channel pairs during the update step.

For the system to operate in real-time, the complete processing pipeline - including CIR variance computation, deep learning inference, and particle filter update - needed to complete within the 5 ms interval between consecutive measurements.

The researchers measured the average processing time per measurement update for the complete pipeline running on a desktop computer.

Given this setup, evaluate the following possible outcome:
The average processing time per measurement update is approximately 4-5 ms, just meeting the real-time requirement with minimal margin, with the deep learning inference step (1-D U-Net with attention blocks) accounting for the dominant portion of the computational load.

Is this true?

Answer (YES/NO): NO